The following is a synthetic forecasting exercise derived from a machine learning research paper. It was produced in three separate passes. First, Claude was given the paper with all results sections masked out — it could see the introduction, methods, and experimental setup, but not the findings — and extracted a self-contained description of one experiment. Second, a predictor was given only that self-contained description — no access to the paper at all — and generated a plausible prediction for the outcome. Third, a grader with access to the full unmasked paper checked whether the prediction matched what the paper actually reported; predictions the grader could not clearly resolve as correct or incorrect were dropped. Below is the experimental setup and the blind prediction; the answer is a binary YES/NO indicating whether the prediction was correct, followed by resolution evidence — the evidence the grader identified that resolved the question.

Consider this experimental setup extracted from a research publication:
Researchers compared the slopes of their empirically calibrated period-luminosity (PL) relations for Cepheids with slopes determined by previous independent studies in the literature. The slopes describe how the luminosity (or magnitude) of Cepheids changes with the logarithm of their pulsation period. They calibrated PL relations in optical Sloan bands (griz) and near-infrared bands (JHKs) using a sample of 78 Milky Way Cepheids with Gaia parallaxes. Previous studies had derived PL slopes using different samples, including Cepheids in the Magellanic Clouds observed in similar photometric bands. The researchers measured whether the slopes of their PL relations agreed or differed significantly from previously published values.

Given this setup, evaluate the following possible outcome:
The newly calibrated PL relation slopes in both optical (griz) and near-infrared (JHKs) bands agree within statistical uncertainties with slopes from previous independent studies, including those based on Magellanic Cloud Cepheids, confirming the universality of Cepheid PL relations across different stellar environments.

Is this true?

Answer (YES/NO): YES